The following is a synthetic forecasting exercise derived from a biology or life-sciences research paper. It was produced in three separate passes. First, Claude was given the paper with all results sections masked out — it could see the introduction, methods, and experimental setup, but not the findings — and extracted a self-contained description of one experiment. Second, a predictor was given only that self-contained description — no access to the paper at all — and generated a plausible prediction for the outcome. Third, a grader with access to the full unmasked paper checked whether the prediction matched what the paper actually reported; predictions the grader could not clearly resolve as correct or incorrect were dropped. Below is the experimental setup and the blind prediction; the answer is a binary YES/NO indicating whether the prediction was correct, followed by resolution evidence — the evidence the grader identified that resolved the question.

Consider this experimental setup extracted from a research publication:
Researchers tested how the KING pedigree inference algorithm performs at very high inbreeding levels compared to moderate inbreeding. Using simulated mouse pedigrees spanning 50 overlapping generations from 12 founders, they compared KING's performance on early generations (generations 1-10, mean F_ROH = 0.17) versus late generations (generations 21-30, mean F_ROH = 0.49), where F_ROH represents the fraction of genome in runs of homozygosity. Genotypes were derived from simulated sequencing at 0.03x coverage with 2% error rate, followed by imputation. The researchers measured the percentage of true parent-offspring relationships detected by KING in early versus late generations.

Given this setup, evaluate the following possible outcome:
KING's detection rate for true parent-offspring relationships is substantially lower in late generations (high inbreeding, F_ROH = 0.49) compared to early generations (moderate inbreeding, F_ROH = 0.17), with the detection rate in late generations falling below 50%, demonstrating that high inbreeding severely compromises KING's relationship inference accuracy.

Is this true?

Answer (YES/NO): YES